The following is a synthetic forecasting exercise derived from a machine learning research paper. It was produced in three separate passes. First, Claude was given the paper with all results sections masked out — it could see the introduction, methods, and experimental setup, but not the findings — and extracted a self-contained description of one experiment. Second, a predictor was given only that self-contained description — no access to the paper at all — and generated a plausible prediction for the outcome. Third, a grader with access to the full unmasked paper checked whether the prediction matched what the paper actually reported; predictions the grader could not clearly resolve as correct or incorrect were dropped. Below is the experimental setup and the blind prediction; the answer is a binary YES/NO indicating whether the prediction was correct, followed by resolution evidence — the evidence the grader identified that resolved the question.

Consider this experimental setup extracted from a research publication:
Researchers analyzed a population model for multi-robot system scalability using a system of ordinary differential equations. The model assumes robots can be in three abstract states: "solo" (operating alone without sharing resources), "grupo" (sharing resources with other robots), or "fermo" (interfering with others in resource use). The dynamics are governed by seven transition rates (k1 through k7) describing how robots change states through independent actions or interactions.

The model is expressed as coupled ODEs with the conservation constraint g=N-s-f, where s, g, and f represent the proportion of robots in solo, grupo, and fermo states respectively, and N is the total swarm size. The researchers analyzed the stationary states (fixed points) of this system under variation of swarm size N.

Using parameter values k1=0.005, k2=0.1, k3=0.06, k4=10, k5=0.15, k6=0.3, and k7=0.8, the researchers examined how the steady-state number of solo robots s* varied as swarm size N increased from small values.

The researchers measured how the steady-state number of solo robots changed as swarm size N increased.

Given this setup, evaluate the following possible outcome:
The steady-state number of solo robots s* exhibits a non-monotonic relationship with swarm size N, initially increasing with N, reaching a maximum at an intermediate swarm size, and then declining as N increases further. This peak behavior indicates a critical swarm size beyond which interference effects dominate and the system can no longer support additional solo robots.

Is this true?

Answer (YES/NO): YES